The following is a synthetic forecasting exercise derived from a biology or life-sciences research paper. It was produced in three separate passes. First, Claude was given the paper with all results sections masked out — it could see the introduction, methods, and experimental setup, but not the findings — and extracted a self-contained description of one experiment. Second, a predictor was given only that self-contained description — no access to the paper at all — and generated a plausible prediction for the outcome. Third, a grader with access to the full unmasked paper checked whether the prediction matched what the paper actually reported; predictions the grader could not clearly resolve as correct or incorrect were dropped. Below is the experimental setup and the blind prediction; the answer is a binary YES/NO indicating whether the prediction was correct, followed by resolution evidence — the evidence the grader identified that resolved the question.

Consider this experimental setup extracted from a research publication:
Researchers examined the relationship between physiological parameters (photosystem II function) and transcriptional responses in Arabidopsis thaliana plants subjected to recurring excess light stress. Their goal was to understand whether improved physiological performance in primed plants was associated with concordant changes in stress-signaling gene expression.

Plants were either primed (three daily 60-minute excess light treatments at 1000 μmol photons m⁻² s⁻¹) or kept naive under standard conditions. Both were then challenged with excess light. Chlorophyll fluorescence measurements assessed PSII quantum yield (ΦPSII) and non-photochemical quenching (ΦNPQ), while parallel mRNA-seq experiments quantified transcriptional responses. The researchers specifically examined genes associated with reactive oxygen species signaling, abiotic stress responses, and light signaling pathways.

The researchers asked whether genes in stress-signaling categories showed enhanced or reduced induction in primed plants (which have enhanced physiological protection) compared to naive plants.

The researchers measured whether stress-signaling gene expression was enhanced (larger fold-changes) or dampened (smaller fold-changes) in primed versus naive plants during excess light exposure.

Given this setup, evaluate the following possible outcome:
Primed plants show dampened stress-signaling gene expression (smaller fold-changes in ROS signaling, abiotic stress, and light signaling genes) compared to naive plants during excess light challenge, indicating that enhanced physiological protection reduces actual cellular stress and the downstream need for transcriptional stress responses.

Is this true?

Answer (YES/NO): YES